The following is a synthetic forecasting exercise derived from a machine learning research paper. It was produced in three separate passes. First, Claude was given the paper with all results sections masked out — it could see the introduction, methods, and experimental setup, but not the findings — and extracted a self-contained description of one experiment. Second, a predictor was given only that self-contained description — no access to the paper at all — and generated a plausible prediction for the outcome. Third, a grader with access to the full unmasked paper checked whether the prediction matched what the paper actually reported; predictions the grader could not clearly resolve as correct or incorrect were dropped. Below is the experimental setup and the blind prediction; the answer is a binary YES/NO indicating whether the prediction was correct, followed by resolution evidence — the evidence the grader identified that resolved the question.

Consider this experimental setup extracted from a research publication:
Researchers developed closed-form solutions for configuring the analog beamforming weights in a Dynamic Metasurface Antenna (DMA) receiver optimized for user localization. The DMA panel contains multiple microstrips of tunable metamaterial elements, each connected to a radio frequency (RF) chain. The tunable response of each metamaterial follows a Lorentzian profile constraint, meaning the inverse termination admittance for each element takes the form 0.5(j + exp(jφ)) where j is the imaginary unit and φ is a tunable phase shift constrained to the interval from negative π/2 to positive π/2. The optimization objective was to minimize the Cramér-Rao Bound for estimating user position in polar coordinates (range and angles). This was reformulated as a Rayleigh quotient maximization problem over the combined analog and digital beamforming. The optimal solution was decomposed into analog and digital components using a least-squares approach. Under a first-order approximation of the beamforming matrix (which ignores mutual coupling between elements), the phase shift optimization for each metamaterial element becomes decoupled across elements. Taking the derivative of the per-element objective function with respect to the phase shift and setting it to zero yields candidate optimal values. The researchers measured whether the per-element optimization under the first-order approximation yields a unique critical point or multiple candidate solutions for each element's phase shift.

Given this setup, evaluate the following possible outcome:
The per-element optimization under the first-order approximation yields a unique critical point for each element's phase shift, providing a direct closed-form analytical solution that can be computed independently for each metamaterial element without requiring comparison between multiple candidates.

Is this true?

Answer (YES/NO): NO